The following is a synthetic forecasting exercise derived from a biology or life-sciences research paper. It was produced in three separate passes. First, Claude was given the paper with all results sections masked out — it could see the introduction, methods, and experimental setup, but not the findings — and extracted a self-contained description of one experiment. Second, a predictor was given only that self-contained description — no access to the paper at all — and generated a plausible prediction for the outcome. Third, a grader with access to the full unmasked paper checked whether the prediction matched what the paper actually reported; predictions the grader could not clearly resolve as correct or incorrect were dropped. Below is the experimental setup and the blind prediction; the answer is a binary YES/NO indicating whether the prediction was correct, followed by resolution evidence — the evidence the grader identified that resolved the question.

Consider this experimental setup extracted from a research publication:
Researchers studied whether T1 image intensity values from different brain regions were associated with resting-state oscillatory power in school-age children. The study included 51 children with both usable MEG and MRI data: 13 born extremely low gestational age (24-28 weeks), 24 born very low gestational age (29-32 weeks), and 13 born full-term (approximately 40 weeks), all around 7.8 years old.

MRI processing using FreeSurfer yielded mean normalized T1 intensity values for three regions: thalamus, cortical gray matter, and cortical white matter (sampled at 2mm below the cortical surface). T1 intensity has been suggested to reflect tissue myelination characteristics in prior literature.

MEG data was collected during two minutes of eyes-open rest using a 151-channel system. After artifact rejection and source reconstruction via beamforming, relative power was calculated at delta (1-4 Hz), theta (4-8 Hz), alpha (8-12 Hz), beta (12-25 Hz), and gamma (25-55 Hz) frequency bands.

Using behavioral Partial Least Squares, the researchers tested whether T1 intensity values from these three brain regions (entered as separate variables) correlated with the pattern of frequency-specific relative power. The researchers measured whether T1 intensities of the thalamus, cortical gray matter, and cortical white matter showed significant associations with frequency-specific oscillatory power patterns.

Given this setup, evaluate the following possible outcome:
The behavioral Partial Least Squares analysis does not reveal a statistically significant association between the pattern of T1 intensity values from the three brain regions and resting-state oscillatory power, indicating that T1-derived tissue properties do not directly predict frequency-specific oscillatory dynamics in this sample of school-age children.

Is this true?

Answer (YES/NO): NO